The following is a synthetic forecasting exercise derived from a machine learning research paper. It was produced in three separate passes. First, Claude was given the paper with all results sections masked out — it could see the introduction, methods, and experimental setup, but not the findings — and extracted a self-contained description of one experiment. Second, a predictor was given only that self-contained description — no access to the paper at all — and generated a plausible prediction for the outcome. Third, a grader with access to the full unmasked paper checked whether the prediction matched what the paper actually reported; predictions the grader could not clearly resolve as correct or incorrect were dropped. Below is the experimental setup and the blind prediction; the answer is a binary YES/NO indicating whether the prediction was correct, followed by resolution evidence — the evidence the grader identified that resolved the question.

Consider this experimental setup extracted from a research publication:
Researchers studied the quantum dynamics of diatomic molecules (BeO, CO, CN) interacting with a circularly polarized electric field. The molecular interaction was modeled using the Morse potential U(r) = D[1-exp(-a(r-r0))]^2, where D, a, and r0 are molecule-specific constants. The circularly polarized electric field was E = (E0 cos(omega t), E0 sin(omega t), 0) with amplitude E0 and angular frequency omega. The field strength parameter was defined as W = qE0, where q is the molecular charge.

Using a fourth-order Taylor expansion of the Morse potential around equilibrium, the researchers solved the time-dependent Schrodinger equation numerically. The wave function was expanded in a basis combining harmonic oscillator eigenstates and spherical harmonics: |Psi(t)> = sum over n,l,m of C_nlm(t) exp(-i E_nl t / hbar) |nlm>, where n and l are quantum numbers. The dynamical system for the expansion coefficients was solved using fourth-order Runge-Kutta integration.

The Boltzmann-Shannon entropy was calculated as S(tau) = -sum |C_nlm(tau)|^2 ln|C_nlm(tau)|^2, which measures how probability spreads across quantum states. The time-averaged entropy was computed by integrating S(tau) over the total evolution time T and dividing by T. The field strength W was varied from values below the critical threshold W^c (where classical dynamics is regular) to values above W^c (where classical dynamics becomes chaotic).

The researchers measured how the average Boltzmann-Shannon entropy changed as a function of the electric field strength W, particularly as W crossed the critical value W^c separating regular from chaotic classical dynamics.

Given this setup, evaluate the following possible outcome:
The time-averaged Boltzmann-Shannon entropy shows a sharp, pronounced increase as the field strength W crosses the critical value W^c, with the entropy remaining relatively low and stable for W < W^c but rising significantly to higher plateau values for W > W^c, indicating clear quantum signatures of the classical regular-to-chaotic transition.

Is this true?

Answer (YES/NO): YES